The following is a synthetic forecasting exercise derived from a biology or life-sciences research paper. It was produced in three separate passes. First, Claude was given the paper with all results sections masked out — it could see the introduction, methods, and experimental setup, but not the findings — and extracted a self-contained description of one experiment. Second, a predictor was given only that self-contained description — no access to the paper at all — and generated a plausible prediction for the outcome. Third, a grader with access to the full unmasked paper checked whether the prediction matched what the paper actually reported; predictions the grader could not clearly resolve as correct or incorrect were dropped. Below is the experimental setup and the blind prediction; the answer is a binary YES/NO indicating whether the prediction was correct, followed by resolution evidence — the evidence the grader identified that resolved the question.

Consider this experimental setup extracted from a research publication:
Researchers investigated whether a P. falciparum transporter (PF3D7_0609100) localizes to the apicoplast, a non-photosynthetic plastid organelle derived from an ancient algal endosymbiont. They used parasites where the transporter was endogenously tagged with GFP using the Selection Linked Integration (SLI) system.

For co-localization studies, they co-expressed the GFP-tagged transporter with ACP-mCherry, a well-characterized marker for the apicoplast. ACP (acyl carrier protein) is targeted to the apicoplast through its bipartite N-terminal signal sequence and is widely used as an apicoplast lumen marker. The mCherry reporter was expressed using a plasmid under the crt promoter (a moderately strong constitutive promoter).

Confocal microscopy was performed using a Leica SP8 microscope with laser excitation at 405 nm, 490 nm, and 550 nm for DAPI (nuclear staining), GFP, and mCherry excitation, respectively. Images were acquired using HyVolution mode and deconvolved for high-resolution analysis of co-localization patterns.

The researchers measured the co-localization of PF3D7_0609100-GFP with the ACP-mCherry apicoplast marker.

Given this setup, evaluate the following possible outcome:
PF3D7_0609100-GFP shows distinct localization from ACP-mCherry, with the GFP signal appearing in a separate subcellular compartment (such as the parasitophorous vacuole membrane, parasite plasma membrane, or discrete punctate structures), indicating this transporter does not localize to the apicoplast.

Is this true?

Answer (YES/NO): YES